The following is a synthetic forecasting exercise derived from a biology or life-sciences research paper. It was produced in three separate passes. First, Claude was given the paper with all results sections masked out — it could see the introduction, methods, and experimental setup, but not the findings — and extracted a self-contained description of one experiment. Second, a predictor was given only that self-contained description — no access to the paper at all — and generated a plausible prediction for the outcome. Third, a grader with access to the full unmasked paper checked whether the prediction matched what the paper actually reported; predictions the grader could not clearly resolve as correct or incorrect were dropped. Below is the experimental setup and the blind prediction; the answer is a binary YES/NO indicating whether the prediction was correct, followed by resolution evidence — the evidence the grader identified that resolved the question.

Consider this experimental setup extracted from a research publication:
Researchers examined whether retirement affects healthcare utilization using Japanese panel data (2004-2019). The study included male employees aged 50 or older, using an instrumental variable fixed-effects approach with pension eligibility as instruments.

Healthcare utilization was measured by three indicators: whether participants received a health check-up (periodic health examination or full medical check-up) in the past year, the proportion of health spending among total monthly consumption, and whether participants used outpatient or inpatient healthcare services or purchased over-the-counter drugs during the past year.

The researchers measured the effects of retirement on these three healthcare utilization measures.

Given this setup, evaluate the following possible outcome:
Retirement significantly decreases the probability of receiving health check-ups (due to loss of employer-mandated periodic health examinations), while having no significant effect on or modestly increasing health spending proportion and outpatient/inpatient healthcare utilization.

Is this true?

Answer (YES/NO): YES